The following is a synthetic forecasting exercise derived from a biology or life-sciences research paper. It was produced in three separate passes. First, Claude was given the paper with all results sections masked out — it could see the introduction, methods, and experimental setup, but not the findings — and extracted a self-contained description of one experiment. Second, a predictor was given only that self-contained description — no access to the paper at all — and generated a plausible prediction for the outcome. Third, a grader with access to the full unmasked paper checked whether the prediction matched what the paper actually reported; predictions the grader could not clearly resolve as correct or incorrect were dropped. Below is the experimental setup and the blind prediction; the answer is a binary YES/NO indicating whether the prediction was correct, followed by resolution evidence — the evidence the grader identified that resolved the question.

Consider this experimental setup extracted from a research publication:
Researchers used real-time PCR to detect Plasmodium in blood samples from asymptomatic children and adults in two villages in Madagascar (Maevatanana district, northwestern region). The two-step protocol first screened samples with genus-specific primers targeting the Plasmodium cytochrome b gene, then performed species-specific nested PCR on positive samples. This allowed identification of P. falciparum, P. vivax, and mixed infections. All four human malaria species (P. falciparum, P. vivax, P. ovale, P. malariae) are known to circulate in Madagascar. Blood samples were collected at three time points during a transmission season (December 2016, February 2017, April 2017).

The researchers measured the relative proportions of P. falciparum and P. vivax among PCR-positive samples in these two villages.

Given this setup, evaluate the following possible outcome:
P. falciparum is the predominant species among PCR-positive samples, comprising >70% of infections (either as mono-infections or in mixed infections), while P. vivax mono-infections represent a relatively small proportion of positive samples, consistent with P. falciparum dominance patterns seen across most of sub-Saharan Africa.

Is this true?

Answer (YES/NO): YES